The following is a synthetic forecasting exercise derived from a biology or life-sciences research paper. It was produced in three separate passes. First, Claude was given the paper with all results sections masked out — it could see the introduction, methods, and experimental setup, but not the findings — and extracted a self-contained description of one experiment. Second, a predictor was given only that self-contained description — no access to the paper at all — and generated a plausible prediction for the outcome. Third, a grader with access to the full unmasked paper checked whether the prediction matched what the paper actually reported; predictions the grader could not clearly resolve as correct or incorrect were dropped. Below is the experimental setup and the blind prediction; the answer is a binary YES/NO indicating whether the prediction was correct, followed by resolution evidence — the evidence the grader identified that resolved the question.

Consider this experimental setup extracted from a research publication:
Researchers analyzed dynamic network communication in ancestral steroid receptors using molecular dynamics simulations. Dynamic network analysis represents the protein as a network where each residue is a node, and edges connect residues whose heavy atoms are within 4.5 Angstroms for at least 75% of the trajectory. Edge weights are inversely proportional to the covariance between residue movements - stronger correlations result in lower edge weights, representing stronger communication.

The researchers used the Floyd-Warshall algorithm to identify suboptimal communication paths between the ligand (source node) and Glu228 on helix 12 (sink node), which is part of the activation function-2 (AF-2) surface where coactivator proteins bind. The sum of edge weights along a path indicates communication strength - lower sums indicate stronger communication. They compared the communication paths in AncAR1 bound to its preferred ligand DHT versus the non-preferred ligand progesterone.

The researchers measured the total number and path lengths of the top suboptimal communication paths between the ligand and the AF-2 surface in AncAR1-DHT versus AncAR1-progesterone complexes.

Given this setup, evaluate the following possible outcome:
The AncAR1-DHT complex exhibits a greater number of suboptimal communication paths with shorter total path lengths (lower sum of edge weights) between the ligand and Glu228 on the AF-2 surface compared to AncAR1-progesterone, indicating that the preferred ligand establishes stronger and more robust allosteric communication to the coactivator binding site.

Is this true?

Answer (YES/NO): YES